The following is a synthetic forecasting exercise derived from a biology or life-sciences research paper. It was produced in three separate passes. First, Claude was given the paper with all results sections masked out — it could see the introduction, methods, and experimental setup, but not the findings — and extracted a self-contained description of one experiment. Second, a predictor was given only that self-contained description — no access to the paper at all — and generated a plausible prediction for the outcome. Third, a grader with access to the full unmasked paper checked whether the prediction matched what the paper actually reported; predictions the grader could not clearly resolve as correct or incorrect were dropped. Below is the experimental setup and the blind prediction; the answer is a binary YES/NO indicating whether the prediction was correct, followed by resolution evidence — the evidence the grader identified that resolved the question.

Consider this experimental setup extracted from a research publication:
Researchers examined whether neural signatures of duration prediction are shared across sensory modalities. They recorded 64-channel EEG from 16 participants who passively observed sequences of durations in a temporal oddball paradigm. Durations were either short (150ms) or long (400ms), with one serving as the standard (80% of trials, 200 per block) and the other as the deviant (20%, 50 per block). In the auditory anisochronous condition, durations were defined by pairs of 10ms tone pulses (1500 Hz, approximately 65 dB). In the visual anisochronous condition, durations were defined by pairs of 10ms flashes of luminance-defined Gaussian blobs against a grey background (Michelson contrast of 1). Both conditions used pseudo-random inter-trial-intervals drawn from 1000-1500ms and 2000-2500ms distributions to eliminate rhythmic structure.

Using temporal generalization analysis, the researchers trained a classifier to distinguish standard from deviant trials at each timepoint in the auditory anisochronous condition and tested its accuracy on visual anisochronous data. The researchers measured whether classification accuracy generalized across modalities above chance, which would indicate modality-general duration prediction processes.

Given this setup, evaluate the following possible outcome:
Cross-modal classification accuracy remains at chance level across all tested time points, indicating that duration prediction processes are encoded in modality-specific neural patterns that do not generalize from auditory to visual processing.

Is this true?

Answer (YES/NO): NO